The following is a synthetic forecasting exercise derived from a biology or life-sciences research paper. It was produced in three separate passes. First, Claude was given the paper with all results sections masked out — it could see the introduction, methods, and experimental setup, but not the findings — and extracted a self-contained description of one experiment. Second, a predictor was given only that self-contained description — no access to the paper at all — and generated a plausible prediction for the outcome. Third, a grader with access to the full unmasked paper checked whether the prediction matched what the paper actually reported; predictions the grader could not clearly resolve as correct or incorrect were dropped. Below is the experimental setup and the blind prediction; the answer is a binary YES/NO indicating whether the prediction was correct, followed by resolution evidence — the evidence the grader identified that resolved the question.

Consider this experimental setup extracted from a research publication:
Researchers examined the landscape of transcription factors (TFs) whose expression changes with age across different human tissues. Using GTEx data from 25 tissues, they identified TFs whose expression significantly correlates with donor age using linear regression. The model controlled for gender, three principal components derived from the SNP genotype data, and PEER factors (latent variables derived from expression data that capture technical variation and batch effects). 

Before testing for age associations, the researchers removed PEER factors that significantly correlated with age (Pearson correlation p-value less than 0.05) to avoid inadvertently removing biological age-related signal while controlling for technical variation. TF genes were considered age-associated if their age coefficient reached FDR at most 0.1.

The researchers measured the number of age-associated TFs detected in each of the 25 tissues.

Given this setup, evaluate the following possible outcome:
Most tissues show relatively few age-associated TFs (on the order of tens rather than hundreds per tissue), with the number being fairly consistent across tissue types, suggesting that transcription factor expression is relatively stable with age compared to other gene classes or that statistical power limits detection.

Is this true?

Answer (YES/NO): NO